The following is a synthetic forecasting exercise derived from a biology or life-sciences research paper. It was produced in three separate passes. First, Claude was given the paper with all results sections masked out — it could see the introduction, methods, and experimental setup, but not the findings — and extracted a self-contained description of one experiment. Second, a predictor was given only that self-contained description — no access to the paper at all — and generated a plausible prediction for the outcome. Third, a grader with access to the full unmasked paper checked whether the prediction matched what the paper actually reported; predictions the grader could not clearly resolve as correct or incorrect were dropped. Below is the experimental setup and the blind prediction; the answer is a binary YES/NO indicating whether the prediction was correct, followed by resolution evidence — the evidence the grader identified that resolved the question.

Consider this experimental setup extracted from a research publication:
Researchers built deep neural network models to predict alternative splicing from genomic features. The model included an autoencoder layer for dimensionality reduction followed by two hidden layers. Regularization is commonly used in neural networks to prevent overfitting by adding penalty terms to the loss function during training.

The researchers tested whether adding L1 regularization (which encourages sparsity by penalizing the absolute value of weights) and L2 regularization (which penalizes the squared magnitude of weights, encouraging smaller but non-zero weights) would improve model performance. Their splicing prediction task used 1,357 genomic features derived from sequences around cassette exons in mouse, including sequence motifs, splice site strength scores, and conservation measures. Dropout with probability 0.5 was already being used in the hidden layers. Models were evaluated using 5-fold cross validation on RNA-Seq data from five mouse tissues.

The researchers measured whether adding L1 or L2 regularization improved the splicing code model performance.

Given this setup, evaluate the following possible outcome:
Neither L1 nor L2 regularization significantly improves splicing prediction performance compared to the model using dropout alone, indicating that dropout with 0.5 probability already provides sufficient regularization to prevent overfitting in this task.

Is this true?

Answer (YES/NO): YES